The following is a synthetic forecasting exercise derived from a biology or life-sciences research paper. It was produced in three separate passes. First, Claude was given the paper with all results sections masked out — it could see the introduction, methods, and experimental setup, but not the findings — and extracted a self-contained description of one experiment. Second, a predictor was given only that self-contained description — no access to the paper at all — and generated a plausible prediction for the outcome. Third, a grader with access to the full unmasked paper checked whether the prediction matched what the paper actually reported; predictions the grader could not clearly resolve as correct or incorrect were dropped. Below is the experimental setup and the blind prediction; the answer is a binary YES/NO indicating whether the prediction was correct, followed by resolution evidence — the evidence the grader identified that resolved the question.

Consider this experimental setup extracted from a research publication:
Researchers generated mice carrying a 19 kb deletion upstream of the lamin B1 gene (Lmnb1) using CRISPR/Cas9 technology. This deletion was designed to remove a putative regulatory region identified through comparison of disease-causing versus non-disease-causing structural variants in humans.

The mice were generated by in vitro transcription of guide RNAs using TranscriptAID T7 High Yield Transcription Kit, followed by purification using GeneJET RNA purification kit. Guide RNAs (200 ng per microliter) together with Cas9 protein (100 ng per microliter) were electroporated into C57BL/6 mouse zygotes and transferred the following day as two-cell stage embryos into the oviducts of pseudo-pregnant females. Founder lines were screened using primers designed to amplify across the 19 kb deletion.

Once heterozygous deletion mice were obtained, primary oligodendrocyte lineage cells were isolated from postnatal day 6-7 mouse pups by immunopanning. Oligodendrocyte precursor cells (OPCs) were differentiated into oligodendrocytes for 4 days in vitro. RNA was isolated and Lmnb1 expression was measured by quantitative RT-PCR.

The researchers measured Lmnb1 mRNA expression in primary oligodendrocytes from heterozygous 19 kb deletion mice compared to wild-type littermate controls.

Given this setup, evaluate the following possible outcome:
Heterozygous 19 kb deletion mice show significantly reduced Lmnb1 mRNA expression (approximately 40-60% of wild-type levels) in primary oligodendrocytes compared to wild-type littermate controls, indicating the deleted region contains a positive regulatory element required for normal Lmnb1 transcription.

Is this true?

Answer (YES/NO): NO